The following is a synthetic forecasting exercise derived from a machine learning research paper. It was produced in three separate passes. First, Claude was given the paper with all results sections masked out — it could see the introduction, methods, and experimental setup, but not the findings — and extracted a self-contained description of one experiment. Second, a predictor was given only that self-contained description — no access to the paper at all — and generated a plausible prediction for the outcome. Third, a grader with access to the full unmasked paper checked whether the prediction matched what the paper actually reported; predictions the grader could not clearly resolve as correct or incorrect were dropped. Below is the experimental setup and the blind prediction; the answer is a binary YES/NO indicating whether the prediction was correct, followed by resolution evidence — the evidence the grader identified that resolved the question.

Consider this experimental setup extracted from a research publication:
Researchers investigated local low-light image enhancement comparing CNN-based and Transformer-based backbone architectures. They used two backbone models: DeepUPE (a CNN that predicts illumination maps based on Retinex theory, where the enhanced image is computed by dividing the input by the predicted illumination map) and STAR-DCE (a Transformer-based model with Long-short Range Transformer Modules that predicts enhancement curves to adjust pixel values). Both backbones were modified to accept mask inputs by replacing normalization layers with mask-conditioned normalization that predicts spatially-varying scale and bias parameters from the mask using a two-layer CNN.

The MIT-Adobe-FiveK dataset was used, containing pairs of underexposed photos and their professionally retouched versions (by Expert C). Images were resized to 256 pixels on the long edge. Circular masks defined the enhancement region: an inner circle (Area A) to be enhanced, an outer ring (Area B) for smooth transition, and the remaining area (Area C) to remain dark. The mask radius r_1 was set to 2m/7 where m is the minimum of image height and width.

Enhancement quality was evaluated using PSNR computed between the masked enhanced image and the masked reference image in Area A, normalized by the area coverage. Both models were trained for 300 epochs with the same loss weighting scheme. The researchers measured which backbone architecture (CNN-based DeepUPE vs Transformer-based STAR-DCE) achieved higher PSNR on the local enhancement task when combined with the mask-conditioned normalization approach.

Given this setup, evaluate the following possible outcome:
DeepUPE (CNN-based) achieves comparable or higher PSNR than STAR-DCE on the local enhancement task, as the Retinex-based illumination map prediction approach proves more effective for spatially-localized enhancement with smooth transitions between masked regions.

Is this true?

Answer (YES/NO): NO